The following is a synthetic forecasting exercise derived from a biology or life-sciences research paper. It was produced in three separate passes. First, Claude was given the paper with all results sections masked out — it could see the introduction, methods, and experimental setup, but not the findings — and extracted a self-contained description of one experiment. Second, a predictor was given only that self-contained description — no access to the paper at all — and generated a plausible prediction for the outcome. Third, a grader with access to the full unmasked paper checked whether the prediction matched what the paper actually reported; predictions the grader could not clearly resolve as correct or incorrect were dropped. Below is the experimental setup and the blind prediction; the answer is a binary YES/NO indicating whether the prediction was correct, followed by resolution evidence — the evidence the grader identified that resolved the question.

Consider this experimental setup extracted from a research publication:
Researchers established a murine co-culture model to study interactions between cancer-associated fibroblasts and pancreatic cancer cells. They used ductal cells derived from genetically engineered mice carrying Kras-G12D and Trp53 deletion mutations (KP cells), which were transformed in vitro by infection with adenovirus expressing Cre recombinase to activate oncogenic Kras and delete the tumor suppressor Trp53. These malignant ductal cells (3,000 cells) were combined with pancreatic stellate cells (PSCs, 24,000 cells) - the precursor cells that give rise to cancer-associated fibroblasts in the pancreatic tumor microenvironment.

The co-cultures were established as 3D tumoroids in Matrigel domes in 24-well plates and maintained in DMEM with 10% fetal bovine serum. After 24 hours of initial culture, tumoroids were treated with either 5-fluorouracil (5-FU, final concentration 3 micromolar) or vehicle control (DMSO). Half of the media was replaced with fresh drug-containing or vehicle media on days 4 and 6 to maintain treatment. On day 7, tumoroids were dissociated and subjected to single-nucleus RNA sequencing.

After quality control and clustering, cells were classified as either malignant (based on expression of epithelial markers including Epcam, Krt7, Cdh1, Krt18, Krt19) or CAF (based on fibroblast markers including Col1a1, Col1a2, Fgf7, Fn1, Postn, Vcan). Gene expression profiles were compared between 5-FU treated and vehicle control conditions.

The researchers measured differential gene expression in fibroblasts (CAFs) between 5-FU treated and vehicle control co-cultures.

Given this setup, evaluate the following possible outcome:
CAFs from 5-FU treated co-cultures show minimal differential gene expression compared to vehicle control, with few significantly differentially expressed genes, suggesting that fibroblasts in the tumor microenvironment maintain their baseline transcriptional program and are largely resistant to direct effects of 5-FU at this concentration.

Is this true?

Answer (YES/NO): NO